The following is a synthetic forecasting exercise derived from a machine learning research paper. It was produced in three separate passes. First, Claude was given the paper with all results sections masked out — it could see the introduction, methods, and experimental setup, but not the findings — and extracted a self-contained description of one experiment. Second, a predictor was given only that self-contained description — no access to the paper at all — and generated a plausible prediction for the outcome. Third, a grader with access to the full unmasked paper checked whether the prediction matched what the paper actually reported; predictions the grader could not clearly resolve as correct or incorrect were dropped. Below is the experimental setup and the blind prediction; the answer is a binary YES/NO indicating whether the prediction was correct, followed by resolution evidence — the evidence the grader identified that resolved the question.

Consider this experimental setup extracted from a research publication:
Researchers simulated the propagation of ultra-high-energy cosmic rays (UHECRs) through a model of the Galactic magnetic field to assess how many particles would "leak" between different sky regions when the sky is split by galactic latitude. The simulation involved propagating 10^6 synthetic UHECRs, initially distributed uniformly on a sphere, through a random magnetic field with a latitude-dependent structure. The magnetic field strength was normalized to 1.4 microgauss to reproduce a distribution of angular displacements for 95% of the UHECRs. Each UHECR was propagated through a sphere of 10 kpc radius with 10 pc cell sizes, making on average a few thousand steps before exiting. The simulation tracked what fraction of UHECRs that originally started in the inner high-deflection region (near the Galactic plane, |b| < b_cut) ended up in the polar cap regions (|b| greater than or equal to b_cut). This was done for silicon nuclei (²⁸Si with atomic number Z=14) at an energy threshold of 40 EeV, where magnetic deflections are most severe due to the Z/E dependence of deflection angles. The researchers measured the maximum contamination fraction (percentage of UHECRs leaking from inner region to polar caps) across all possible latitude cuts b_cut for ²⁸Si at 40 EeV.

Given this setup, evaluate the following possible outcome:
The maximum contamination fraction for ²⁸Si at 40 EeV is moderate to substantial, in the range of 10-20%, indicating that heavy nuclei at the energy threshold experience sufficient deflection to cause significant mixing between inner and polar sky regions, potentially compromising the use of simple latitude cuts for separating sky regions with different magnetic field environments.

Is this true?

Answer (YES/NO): YES